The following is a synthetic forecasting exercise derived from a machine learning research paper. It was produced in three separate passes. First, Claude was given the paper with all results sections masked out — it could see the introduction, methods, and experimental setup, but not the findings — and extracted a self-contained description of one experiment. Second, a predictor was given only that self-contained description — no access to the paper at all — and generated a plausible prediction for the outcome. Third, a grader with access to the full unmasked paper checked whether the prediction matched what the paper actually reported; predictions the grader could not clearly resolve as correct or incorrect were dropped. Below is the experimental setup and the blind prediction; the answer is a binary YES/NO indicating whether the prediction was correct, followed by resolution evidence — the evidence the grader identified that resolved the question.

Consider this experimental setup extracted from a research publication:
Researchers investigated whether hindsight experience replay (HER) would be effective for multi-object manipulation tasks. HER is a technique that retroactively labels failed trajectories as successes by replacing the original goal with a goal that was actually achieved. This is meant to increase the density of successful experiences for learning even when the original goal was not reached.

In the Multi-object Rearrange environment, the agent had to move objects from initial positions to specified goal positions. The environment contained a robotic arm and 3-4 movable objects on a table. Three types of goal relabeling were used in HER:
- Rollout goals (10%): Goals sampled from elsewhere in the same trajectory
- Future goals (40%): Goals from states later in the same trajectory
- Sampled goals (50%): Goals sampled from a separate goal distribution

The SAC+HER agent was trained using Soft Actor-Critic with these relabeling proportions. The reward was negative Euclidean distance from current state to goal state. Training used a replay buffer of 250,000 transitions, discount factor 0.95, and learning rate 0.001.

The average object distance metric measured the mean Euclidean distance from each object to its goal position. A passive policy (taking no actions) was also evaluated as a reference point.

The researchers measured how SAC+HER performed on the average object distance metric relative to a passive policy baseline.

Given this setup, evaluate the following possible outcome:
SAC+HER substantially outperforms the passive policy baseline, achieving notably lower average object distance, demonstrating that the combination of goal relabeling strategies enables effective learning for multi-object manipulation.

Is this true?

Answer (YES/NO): NO